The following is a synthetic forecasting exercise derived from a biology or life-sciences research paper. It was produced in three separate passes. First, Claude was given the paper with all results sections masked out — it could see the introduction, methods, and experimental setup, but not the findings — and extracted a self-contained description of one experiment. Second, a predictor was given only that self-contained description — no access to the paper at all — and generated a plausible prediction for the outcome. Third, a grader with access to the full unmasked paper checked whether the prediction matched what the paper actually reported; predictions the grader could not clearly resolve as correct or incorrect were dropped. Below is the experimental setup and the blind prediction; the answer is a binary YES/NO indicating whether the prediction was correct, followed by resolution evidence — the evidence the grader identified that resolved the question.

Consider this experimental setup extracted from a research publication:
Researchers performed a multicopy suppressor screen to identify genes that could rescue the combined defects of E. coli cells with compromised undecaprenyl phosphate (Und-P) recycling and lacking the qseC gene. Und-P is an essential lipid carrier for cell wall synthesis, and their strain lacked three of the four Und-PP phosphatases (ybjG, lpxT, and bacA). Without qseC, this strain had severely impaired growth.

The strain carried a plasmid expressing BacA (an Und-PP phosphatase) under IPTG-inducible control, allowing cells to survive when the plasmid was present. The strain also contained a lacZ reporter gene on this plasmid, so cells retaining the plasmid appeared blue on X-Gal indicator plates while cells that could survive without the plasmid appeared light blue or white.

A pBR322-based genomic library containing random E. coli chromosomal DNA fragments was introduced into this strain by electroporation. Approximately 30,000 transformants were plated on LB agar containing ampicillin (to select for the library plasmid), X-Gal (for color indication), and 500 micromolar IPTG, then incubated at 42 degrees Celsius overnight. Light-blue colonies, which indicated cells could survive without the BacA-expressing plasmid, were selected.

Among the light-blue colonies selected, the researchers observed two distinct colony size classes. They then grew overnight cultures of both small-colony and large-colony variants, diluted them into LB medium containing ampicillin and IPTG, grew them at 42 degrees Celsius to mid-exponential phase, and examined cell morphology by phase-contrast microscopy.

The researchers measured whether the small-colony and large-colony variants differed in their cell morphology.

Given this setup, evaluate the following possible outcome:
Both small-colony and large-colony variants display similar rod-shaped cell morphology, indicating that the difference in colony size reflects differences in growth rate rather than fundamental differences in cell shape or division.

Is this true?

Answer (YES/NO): NO